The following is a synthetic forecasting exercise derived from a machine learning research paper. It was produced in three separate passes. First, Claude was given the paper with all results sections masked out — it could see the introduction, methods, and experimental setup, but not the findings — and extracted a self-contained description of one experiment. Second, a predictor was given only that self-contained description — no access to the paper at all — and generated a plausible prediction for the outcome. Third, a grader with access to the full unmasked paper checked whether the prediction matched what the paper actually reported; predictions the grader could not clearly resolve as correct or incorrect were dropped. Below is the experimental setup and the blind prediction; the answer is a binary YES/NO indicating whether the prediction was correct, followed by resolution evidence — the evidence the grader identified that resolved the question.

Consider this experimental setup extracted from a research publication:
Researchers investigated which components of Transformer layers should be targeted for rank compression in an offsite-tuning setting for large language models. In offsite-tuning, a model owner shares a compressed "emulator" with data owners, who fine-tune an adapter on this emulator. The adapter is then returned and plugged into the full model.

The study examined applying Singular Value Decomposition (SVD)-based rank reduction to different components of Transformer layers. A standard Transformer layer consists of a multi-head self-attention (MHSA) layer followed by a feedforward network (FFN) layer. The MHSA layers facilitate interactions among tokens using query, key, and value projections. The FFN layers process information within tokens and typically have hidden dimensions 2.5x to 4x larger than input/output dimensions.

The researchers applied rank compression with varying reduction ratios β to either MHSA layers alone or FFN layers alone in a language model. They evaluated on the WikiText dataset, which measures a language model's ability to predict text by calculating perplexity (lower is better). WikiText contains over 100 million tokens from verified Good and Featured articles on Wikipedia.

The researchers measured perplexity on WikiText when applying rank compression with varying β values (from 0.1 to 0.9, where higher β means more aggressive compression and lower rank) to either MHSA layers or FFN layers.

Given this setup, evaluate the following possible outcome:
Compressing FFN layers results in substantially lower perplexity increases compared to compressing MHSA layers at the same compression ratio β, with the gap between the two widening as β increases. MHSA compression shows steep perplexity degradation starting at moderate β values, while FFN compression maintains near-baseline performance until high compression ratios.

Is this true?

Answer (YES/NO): NO